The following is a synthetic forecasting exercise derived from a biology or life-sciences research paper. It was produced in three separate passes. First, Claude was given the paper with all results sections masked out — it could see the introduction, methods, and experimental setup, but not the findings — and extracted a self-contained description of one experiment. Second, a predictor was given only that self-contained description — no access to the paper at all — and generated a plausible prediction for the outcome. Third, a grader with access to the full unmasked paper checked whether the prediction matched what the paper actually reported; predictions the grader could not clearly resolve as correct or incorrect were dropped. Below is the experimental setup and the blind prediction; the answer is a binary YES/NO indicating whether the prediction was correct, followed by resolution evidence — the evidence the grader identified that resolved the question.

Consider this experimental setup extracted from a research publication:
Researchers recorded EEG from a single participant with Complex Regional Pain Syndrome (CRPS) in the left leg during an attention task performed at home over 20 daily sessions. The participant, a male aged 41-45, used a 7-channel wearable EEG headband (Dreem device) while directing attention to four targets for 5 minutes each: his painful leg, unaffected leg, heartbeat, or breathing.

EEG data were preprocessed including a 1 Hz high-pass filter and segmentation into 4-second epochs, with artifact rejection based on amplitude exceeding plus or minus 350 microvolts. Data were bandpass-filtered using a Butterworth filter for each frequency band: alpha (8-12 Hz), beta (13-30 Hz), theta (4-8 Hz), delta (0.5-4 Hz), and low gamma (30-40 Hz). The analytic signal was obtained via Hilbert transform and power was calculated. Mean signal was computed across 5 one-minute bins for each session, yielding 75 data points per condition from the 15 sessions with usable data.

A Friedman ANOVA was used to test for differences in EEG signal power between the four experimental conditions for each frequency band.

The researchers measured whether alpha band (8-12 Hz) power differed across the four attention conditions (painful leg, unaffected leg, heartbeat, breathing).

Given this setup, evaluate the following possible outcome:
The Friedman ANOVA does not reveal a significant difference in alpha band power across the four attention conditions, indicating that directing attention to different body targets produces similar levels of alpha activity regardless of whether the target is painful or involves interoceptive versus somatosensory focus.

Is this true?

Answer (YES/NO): NO